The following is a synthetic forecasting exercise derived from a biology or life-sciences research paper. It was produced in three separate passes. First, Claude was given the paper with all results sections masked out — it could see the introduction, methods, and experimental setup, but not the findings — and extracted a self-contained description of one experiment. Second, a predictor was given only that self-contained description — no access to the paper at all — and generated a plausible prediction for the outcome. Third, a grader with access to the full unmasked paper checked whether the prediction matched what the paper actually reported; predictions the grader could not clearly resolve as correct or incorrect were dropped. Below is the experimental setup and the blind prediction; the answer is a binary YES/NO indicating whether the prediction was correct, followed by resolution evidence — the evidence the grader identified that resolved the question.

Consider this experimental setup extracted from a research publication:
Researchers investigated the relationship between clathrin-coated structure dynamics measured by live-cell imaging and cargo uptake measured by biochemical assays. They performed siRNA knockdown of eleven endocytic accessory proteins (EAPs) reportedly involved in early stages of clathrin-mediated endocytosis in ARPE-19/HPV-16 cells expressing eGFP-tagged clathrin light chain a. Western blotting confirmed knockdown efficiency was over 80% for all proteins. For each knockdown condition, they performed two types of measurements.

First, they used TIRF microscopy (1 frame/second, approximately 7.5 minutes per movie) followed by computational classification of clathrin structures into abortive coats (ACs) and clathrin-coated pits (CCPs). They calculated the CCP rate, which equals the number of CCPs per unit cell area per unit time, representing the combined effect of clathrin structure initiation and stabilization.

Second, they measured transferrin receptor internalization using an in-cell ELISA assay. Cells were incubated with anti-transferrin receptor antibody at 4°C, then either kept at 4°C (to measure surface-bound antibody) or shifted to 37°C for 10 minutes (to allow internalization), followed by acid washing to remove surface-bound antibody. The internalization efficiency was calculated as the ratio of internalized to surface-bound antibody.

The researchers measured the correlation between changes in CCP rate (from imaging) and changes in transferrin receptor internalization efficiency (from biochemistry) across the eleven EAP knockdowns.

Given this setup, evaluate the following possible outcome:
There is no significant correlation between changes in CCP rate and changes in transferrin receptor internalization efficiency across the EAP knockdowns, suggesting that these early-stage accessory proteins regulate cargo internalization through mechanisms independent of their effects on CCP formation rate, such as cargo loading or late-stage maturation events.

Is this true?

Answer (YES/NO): YES